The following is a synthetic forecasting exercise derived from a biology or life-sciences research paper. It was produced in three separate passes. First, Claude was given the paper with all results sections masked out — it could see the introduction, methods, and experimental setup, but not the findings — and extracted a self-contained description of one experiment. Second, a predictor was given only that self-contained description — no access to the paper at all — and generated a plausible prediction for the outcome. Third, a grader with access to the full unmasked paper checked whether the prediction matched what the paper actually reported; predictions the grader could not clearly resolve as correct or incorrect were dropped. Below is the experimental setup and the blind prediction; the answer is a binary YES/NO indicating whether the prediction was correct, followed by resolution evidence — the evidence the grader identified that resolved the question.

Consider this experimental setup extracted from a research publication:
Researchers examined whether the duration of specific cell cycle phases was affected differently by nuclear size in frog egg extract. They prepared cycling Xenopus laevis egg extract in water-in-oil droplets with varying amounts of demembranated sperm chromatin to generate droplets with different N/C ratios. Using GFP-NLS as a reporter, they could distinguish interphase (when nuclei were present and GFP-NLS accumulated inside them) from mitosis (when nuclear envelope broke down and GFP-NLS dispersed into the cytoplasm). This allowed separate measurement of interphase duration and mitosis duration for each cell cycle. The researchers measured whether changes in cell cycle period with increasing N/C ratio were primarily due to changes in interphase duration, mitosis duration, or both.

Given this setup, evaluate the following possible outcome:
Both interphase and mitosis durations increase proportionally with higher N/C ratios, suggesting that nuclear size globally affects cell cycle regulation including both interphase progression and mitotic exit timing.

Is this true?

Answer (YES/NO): NO